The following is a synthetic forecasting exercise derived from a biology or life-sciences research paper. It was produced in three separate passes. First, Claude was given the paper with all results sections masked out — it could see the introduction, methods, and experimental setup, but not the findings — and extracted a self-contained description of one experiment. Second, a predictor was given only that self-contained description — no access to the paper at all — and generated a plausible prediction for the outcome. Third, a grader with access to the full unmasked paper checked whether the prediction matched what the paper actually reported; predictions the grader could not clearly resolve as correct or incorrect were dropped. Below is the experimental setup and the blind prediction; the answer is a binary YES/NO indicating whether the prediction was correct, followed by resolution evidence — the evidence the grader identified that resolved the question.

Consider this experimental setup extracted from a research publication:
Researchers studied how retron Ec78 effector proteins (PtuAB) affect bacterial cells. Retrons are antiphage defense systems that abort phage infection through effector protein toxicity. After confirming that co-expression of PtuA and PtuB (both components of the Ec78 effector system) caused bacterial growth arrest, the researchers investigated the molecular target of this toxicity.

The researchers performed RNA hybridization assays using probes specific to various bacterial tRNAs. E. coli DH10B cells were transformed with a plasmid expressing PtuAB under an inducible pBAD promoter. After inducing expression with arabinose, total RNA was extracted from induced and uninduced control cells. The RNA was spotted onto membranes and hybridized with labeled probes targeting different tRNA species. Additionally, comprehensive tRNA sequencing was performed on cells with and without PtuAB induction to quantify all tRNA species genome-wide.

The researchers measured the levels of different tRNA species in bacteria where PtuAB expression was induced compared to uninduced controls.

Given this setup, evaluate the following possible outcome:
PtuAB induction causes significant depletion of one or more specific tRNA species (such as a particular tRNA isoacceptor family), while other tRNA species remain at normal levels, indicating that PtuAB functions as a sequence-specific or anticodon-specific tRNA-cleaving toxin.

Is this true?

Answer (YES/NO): YES